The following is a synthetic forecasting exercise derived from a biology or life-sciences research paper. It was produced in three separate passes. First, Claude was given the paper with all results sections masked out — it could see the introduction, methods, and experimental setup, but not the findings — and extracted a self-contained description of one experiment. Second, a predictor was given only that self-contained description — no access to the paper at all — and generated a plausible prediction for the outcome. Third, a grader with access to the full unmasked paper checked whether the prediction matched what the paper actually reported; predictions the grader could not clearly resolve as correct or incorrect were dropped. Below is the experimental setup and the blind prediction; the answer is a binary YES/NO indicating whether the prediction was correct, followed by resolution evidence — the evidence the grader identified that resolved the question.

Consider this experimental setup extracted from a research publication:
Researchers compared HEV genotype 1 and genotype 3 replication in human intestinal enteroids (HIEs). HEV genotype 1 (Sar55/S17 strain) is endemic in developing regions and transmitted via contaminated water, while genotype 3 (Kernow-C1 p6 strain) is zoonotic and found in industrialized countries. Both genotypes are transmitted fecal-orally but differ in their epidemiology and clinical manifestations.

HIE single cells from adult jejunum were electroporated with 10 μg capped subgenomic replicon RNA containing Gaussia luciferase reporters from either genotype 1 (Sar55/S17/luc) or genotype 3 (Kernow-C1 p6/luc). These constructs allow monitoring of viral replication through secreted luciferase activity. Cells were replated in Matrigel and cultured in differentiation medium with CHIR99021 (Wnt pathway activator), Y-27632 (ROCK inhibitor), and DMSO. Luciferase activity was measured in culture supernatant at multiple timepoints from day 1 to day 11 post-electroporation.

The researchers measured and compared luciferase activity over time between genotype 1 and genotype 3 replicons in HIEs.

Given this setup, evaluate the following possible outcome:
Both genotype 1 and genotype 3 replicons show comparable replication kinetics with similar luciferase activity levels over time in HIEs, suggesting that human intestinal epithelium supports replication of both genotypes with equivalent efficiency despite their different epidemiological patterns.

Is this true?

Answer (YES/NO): NO